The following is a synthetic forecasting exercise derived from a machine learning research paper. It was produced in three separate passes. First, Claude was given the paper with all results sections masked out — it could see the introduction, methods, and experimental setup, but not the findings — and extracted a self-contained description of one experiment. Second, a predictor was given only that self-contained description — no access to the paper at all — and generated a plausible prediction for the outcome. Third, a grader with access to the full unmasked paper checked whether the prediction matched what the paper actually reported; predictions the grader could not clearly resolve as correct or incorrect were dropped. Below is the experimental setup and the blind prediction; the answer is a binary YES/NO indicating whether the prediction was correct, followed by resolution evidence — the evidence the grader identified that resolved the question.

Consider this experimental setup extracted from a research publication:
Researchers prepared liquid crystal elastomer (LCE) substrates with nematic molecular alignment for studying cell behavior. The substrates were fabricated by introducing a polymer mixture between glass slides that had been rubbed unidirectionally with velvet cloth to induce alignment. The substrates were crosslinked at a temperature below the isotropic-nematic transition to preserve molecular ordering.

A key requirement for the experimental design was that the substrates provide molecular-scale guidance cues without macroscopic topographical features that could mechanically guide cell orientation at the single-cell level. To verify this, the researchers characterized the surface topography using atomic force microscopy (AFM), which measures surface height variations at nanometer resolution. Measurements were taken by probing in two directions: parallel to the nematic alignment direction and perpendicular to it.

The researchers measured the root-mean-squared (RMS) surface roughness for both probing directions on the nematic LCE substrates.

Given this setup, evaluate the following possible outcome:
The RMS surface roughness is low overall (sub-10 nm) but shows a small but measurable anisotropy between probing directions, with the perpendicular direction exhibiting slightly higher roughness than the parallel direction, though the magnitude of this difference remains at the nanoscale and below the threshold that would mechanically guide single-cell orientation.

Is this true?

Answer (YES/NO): NO